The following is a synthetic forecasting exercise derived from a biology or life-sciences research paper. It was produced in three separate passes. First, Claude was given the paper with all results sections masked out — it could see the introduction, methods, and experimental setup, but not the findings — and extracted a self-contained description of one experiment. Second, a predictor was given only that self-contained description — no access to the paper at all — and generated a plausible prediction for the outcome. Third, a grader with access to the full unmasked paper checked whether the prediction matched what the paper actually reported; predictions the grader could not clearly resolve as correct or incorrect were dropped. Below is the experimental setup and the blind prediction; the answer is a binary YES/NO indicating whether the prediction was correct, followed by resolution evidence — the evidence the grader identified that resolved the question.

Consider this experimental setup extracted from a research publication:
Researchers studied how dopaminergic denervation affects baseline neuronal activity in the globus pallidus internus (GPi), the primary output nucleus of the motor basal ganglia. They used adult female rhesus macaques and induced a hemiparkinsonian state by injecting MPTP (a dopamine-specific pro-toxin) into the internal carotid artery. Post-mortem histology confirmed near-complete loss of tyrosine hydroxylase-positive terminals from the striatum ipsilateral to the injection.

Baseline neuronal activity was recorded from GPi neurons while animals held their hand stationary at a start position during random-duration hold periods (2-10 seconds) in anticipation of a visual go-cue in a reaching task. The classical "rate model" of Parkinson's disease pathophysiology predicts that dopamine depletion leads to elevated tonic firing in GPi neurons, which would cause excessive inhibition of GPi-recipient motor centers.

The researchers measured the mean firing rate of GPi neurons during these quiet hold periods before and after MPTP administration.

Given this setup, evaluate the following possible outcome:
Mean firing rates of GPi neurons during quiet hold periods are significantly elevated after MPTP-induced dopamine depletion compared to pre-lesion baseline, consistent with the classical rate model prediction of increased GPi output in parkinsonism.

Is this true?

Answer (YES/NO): NO